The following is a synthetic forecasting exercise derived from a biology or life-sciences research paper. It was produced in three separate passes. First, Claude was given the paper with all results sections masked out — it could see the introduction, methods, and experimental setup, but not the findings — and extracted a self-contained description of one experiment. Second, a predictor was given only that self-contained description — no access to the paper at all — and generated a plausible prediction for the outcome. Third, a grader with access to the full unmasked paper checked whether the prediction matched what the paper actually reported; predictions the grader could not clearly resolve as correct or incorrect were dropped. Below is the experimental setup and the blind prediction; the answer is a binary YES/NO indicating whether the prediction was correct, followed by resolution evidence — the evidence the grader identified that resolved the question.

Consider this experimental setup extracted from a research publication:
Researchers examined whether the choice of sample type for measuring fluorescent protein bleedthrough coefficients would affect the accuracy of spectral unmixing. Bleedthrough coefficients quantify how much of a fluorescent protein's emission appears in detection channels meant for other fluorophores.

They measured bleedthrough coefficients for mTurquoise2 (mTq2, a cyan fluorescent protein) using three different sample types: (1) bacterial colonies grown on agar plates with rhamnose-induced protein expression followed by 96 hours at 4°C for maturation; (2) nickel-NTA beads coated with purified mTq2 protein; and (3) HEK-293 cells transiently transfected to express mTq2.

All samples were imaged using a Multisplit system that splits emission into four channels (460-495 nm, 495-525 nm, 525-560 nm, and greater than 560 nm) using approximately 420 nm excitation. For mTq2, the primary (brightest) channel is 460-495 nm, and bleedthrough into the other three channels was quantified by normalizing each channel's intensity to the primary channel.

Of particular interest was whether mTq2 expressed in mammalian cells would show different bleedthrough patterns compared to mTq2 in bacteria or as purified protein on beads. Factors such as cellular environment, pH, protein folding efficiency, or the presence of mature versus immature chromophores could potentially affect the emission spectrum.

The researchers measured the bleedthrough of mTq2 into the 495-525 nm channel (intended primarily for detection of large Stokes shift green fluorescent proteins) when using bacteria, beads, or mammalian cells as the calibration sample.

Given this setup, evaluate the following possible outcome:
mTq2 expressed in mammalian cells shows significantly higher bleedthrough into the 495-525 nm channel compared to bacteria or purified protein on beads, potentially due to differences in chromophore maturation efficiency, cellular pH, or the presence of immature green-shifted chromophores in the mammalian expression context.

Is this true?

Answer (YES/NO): NO